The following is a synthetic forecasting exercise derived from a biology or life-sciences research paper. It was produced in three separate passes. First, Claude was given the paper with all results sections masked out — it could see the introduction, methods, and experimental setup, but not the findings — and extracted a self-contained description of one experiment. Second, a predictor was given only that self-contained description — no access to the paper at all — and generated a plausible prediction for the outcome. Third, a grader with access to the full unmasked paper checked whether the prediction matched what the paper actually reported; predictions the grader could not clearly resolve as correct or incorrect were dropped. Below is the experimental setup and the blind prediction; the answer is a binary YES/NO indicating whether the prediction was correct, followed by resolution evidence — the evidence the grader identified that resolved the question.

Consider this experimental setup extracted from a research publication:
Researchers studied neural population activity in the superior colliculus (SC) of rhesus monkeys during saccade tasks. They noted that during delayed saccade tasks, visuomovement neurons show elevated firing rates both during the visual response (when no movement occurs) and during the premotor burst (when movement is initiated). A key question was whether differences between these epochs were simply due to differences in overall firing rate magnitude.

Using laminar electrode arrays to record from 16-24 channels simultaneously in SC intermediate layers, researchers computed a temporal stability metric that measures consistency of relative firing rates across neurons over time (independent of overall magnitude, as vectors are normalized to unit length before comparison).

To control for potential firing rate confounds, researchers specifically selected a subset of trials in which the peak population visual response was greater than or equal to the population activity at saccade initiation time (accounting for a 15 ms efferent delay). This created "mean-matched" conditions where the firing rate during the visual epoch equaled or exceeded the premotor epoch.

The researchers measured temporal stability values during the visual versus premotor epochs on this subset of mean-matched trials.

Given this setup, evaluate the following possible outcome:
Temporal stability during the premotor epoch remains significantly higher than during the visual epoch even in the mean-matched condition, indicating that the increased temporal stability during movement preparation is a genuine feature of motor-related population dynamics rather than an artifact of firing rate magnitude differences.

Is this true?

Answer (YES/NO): YES